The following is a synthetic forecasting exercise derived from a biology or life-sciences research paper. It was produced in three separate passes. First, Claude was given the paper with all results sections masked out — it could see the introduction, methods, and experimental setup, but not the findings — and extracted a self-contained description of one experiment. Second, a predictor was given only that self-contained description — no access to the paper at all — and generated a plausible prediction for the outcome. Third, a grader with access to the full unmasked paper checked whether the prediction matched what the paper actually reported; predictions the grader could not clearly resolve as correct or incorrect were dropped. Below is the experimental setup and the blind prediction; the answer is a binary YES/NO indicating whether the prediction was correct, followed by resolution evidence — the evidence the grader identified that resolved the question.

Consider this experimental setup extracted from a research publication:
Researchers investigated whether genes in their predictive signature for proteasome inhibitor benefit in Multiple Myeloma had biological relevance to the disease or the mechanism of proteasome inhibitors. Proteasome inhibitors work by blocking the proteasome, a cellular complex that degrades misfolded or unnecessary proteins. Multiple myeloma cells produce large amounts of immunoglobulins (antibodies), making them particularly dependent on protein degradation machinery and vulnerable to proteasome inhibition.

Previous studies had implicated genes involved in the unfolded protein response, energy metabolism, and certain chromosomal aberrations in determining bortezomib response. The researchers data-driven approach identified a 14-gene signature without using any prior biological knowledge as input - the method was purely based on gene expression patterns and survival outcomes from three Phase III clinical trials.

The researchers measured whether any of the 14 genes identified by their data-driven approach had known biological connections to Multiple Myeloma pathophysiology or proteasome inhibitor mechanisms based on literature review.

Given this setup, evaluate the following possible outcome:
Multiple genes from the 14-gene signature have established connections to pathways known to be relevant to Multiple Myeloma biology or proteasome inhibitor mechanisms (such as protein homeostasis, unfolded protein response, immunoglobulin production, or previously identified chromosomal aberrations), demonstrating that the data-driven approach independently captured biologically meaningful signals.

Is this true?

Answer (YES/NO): YES